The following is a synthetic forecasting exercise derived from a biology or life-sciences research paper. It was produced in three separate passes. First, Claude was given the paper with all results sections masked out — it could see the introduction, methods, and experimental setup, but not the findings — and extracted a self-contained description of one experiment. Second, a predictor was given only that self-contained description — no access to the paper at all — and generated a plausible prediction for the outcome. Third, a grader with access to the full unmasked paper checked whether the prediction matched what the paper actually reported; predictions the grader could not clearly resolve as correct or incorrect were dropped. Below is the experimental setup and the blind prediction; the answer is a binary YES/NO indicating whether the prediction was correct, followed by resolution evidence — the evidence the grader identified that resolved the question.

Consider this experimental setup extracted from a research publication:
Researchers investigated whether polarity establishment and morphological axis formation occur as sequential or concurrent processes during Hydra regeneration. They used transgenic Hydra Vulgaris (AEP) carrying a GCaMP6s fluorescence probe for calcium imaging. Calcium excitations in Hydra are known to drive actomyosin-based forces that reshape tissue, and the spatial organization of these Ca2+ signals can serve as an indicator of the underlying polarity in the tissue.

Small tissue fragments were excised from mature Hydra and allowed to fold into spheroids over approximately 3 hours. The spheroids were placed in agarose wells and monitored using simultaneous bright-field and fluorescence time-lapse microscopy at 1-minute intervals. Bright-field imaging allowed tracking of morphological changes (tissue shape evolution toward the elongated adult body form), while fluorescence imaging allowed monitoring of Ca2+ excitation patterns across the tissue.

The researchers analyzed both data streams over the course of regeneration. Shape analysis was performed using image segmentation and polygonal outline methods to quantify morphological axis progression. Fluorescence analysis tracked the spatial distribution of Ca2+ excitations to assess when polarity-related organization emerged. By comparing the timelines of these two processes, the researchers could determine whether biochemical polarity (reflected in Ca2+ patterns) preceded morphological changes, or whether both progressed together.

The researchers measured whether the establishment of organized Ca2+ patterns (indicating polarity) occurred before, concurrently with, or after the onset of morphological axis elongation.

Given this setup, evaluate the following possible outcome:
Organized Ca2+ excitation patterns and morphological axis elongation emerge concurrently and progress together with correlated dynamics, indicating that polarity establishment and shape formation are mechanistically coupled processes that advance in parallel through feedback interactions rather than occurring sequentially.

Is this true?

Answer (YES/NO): YES